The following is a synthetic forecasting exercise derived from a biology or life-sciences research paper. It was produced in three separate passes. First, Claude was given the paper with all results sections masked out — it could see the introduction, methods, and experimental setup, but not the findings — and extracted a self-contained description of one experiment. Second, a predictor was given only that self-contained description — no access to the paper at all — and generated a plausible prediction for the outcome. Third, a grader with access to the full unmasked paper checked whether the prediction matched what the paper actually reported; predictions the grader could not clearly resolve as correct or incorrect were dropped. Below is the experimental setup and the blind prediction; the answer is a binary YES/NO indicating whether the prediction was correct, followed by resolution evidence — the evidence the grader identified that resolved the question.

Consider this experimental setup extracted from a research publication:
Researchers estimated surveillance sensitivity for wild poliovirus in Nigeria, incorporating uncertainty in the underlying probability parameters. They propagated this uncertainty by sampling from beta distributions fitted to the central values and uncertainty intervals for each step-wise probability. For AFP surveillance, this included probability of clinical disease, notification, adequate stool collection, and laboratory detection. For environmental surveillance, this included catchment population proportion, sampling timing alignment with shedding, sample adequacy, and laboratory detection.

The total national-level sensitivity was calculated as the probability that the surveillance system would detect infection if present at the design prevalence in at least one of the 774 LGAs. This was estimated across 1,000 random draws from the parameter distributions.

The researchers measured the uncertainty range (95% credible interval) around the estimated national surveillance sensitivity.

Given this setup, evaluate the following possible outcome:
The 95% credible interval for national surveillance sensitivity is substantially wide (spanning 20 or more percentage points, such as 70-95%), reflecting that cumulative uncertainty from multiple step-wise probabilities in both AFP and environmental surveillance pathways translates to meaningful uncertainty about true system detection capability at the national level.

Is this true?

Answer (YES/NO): NO